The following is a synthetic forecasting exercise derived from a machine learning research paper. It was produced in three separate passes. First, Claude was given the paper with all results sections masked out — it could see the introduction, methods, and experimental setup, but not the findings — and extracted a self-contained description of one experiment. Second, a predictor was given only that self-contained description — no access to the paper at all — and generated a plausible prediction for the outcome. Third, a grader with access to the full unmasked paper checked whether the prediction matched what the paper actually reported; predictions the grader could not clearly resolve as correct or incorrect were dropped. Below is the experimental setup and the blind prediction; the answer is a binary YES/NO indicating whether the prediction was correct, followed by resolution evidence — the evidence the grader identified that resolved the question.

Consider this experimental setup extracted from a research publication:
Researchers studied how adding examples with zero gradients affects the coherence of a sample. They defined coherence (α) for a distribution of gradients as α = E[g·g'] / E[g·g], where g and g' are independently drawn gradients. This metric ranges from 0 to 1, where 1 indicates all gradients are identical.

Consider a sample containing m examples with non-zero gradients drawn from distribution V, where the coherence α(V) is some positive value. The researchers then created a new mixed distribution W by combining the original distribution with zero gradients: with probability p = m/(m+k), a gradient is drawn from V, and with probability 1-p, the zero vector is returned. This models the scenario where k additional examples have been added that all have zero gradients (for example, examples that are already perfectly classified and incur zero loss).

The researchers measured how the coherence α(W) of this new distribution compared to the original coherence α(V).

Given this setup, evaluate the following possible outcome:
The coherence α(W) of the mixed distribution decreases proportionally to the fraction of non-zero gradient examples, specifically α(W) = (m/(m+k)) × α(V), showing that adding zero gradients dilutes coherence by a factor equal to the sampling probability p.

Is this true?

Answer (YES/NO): YES